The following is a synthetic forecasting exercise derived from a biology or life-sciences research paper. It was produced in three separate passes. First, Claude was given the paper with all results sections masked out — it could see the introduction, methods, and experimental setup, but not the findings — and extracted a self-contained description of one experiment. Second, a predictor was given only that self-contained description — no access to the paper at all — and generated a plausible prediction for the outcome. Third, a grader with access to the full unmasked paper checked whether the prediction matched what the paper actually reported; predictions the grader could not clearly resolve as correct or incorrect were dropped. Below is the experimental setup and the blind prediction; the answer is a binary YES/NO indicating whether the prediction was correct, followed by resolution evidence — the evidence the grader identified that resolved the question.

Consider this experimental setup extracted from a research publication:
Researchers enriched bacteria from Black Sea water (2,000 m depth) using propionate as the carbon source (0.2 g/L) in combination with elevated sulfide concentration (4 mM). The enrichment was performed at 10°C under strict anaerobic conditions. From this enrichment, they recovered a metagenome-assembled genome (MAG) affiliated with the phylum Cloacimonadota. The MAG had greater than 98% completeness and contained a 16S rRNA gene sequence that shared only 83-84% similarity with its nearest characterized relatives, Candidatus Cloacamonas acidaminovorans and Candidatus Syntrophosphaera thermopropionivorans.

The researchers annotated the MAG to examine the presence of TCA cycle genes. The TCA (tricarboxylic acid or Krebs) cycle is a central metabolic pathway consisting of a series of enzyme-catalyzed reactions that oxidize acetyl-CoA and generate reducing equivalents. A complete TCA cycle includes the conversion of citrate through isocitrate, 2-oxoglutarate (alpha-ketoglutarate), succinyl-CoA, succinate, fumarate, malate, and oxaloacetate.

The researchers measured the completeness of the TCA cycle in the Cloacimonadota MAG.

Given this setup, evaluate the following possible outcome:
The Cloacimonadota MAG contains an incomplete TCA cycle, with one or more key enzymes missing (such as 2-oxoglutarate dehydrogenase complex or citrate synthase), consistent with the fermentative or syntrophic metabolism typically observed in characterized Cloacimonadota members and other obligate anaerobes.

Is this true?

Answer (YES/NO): YES